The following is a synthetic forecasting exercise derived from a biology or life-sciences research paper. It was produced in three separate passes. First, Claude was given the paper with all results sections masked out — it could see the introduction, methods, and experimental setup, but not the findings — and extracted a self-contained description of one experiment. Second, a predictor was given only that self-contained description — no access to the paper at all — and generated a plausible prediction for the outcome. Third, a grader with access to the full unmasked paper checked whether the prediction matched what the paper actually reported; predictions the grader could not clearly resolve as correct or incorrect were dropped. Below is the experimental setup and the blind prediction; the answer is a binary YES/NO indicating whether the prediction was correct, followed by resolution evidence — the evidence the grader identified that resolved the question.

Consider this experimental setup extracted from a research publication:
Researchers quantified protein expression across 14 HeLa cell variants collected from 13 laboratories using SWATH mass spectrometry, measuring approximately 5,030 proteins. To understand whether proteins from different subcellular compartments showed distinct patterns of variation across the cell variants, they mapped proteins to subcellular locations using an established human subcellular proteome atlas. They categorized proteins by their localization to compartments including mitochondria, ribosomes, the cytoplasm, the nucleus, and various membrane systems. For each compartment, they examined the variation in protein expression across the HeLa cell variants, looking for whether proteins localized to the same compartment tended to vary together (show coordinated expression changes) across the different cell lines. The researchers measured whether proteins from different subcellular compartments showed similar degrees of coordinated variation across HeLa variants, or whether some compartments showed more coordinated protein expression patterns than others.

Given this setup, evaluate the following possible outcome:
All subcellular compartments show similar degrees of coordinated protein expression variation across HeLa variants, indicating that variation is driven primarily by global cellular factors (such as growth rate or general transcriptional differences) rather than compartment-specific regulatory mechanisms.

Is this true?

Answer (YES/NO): NO